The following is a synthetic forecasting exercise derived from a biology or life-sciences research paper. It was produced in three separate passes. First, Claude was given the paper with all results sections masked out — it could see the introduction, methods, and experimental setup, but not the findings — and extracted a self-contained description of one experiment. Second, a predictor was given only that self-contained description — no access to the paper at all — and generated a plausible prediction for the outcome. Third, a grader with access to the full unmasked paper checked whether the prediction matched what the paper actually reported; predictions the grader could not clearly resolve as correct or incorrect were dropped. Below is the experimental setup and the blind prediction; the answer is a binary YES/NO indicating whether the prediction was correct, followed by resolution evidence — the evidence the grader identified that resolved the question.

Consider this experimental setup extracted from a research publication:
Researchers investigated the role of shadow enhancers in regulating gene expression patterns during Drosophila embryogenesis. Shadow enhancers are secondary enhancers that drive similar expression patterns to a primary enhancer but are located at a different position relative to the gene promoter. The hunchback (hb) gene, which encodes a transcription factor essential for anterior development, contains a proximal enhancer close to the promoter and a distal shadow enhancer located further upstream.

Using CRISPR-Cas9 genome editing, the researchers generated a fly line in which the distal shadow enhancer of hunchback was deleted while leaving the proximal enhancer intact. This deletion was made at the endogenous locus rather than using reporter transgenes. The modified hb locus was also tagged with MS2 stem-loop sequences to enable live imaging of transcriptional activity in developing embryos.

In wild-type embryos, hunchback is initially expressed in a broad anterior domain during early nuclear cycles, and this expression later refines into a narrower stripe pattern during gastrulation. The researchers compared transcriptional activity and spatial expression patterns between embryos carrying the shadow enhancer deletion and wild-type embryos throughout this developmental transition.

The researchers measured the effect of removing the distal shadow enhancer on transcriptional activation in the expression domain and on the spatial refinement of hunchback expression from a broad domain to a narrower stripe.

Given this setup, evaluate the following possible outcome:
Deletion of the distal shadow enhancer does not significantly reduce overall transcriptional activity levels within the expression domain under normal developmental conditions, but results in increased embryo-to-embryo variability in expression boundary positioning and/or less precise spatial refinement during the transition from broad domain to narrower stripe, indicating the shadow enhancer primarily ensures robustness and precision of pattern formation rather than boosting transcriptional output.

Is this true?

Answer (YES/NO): NO